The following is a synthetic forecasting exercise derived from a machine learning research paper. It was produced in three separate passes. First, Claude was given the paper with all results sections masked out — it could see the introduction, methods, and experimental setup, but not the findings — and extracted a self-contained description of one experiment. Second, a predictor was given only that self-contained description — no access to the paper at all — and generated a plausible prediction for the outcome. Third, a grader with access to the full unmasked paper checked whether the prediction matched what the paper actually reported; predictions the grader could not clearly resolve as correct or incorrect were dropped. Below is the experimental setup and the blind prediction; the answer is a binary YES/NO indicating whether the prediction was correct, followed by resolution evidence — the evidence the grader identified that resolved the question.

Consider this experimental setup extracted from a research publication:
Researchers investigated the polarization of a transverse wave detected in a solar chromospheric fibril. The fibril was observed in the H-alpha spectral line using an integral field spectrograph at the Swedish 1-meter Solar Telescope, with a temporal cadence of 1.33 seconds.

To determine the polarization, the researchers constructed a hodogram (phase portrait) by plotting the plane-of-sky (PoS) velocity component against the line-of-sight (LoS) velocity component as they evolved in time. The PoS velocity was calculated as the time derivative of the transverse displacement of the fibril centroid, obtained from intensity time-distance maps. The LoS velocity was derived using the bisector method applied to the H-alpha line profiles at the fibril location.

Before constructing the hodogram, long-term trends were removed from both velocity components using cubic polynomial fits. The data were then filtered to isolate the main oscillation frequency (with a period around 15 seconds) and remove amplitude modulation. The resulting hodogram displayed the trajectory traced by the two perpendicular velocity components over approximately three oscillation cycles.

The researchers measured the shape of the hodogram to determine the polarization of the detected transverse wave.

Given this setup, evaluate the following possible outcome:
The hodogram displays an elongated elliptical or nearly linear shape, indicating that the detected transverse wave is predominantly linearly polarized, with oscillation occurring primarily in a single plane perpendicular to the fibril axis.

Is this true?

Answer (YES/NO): NO